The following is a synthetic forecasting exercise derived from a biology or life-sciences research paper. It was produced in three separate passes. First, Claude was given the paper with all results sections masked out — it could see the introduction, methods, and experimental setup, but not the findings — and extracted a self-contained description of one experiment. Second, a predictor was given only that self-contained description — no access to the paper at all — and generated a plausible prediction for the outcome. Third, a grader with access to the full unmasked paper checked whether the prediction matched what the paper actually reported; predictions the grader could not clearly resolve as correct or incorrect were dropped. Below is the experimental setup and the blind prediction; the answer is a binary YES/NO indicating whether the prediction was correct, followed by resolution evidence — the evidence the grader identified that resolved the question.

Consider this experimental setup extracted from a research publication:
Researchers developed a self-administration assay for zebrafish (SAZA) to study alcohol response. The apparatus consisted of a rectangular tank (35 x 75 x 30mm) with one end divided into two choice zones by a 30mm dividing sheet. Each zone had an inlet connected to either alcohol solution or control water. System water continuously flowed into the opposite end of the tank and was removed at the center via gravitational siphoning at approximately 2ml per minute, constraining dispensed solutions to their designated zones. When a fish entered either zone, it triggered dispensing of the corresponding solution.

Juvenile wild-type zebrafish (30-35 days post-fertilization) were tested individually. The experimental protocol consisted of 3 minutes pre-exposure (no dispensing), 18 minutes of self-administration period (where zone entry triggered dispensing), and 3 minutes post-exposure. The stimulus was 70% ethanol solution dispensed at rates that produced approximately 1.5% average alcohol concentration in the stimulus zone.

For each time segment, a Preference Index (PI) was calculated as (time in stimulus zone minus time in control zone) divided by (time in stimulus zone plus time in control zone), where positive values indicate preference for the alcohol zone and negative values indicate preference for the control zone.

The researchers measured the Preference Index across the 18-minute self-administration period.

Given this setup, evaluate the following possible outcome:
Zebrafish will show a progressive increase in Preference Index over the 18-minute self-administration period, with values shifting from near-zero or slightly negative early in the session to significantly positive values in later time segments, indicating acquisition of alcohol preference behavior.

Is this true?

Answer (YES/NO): NO